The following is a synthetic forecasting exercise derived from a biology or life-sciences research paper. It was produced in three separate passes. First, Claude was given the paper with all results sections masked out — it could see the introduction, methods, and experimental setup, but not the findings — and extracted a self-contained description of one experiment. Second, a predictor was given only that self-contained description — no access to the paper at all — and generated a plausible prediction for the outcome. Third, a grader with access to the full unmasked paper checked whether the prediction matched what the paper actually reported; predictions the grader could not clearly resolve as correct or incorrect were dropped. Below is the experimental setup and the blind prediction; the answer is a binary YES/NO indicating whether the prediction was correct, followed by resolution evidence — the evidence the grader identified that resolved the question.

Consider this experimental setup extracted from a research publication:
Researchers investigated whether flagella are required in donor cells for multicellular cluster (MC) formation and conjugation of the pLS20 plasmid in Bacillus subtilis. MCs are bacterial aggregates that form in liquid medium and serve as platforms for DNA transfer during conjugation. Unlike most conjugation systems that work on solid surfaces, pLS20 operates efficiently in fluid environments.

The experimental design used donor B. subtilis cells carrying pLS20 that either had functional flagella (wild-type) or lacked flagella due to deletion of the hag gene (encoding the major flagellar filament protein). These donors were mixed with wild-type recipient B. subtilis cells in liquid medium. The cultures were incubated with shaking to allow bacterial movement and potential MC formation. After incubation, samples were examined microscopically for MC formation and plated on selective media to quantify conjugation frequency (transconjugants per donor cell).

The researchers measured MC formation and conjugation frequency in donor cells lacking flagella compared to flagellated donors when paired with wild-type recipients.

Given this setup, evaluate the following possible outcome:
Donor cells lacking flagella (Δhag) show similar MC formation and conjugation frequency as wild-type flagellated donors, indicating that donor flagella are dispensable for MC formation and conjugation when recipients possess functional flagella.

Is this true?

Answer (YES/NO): NO